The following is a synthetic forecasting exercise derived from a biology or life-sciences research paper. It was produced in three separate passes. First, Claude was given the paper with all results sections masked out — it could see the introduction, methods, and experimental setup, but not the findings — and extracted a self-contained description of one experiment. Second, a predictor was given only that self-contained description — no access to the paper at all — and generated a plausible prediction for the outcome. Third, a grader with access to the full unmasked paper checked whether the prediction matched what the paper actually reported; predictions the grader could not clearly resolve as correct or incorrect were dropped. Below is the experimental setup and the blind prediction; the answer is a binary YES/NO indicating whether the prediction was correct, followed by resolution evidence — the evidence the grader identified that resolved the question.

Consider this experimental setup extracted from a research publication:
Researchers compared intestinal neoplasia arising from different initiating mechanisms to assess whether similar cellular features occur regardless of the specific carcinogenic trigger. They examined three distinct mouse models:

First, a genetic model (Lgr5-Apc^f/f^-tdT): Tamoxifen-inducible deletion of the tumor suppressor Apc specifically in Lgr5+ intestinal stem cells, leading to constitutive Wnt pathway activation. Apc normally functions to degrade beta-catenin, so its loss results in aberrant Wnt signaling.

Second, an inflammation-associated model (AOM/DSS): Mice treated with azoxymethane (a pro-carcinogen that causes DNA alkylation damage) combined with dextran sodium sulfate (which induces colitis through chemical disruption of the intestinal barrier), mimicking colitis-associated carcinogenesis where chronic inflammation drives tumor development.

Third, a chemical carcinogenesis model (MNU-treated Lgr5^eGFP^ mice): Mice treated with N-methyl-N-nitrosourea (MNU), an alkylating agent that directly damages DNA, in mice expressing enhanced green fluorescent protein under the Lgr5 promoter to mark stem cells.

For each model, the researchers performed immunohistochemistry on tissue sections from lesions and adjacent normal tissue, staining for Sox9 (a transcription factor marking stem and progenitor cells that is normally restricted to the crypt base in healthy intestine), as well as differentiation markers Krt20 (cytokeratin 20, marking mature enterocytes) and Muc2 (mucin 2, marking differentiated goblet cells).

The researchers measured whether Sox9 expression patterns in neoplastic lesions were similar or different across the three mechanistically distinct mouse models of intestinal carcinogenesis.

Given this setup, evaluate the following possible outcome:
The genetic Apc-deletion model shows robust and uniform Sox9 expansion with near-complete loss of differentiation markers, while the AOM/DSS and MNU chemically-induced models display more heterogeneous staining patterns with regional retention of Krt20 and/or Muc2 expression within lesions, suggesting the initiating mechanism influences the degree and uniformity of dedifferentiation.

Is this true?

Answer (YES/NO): NO